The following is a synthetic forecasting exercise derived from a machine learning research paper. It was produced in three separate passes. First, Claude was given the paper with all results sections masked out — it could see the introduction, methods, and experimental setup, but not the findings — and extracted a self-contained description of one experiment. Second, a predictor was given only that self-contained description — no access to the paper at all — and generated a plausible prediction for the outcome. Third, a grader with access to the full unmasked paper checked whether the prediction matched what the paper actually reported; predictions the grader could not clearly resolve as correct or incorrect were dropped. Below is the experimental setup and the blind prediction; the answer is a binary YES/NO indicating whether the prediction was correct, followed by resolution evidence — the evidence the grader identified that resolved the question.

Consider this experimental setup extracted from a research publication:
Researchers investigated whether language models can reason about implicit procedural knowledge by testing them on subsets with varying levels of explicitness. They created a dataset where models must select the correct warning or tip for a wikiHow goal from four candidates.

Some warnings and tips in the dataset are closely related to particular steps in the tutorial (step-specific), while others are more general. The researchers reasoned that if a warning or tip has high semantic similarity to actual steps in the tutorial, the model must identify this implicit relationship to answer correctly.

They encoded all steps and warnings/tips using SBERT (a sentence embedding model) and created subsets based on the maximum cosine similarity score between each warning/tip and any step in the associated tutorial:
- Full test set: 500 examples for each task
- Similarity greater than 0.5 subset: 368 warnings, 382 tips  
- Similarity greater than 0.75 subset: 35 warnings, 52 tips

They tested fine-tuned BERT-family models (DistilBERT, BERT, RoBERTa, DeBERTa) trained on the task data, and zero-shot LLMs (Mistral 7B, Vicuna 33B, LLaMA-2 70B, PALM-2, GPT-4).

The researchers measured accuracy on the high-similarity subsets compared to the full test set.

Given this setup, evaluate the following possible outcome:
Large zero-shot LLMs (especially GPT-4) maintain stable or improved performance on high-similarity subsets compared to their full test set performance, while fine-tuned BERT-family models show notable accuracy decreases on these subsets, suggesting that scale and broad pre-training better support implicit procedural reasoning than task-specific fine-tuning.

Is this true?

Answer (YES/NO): NO